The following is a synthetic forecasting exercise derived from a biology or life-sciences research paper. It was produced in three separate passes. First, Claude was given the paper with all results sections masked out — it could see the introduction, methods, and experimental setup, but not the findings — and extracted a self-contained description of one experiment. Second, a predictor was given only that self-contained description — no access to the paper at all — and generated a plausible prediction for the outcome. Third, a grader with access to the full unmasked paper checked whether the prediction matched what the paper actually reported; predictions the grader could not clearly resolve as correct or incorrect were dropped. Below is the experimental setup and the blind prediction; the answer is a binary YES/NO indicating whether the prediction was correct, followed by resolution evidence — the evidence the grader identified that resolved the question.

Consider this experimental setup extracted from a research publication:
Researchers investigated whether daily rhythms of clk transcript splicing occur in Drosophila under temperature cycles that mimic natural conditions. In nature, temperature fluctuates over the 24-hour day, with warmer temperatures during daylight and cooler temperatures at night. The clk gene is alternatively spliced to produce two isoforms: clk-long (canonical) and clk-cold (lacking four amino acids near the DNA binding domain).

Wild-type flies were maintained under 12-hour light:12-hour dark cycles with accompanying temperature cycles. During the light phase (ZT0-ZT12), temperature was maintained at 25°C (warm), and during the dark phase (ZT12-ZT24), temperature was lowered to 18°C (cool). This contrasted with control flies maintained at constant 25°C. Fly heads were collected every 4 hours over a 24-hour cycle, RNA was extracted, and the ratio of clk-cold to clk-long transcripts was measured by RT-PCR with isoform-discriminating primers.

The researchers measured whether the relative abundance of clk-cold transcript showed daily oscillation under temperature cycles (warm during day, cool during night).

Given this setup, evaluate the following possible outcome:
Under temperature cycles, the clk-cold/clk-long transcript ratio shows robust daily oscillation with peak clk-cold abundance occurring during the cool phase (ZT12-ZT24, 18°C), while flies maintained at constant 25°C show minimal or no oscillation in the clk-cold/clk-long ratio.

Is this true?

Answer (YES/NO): YES